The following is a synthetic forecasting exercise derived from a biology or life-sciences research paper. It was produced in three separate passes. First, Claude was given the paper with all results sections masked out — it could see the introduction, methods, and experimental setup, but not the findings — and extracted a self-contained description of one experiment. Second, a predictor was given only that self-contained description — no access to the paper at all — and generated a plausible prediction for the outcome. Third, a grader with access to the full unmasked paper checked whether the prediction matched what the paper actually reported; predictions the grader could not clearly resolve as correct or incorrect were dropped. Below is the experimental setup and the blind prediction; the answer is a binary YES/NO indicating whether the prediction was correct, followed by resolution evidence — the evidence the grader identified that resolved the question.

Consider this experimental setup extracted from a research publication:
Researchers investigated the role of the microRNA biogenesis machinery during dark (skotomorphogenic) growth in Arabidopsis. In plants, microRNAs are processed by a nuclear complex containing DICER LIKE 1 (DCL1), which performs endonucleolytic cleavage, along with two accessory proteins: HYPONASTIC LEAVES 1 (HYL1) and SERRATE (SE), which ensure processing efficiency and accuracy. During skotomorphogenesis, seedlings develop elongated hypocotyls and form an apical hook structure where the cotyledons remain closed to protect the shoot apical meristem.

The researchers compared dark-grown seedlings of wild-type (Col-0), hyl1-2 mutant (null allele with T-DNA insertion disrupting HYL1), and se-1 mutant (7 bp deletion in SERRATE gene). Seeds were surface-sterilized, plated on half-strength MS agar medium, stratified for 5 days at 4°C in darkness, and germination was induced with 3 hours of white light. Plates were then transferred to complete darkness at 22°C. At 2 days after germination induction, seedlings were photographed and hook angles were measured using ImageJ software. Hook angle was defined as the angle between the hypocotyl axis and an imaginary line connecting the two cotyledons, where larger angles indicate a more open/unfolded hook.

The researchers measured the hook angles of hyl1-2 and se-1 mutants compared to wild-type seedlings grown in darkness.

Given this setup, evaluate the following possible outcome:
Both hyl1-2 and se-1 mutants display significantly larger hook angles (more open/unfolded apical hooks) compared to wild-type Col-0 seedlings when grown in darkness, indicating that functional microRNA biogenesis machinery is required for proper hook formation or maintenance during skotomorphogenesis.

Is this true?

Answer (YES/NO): NO